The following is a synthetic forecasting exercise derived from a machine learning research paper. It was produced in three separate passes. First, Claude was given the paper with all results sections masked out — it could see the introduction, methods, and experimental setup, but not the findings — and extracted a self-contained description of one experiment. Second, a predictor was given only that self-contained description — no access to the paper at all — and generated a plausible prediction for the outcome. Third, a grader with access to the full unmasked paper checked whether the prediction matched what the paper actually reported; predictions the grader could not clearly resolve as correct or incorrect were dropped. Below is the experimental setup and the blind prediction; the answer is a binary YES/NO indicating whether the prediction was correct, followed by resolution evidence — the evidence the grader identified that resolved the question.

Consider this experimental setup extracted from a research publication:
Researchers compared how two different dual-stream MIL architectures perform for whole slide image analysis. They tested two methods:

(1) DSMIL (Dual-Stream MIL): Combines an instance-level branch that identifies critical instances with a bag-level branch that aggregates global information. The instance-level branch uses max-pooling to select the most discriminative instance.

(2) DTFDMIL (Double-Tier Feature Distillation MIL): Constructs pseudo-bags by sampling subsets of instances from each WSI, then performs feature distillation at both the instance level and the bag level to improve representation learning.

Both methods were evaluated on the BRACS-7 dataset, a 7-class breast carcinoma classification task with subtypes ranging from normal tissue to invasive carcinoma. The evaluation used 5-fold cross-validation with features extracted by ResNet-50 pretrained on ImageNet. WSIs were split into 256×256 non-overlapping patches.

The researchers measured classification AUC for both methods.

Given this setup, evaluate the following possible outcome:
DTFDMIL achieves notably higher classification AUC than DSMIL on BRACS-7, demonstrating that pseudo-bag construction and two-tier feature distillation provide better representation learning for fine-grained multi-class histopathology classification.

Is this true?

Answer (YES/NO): NO